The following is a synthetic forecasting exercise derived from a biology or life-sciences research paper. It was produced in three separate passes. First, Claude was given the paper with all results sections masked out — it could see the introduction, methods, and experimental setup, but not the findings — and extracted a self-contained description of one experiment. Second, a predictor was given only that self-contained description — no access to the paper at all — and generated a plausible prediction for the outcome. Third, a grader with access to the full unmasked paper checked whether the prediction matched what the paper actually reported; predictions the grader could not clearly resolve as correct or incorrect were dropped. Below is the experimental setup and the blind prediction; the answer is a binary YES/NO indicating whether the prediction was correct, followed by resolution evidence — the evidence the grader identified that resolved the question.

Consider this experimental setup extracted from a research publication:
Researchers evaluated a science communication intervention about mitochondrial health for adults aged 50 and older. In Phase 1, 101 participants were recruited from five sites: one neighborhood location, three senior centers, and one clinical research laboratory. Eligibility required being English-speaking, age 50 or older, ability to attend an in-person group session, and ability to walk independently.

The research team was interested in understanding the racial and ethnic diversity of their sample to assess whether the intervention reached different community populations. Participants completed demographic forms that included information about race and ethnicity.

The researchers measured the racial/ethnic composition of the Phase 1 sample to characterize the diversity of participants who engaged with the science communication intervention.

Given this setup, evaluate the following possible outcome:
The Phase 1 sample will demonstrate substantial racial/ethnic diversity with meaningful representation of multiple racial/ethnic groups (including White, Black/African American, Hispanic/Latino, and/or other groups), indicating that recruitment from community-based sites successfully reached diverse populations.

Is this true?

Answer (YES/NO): NO